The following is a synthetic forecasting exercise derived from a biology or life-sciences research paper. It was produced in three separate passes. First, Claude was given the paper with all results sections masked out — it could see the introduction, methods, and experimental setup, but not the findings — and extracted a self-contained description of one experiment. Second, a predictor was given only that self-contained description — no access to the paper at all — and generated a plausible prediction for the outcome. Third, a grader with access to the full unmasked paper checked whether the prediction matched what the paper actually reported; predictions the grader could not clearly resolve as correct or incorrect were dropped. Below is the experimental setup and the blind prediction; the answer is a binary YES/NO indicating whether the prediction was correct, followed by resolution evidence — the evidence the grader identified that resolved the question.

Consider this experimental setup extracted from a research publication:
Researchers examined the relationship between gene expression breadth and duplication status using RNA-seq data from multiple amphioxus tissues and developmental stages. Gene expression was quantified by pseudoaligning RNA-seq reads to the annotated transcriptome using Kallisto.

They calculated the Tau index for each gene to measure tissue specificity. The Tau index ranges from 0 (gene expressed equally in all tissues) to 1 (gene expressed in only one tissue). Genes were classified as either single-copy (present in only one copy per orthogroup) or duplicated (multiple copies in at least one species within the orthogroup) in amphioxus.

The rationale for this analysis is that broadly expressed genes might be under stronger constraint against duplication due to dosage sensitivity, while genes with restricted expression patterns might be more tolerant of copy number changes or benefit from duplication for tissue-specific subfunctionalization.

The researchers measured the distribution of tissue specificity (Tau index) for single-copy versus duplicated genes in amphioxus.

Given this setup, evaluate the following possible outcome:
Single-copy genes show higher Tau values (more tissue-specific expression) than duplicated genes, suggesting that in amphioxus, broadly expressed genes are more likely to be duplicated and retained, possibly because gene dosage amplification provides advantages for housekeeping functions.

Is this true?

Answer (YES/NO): NO